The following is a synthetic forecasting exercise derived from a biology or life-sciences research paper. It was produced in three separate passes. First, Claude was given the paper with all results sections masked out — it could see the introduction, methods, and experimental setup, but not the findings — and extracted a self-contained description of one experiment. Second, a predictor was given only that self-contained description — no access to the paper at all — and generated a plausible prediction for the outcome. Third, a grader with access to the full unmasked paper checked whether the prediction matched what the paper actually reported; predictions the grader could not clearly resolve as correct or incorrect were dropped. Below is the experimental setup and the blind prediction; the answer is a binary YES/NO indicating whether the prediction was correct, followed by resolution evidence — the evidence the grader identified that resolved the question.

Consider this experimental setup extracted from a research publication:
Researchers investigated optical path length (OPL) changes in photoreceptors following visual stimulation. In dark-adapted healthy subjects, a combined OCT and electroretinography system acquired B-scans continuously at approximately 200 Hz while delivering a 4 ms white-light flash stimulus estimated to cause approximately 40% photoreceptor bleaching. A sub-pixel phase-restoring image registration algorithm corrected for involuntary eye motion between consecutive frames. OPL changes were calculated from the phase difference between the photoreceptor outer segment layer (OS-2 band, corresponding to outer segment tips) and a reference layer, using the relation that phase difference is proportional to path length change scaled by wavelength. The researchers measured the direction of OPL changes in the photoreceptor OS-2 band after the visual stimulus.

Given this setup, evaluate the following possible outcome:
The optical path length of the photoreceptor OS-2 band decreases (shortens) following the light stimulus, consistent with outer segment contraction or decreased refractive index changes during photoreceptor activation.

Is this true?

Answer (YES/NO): NO